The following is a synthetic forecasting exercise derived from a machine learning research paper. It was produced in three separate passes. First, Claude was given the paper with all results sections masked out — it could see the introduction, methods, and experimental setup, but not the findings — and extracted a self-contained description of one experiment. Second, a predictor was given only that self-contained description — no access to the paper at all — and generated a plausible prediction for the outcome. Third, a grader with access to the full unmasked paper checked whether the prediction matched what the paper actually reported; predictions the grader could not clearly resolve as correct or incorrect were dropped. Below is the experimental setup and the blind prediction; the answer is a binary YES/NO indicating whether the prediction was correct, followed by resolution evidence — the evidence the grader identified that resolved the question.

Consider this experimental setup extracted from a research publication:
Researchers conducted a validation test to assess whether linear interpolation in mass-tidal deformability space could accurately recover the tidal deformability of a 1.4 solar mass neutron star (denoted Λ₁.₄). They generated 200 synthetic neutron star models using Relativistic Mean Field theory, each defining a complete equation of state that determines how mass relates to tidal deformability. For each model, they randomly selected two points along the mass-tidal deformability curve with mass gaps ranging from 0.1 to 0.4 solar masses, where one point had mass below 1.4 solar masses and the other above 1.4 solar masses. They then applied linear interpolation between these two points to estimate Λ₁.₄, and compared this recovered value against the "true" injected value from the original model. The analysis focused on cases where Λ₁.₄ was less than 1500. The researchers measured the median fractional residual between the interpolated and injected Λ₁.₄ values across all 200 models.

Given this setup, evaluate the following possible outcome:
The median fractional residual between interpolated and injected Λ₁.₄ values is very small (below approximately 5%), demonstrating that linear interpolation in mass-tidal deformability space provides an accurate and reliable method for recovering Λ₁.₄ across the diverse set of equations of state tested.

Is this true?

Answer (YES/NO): NO